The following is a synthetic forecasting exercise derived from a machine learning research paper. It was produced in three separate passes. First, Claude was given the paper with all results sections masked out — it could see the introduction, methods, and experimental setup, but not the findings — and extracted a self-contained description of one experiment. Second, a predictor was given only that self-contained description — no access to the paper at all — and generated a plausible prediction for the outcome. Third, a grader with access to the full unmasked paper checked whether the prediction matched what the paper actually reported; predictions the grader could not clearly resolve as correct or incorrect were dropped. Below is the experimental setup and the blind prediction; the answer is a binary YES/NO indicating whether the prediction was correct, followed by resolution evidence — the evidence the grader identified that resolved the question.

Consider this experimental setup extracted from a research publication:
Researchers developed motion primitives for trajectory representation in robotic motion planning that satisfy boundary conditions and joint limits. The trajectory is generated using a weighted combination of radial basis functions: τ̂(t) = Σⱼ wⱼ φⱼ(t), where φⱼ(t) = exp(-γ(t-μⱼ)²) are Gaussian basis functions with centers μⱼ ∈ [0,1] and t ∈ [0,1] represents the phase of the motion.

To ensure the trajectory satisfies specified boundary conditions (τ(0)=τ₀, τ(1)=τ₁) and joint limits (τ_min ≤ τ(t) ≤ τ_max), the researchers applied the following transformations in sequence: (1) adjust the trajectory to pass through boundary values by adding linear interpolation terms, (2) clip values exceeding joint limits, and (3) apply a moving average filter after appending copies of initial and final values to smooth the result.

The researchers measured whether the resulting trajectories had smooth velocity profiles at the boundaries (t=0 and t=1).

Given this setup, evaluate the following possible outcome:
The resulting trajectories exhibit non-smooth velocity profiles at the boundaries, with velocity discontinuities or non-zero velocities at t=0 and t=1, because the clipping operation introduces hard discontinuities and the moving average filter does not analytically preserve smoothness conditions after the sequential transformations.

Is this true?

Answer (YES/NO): NO